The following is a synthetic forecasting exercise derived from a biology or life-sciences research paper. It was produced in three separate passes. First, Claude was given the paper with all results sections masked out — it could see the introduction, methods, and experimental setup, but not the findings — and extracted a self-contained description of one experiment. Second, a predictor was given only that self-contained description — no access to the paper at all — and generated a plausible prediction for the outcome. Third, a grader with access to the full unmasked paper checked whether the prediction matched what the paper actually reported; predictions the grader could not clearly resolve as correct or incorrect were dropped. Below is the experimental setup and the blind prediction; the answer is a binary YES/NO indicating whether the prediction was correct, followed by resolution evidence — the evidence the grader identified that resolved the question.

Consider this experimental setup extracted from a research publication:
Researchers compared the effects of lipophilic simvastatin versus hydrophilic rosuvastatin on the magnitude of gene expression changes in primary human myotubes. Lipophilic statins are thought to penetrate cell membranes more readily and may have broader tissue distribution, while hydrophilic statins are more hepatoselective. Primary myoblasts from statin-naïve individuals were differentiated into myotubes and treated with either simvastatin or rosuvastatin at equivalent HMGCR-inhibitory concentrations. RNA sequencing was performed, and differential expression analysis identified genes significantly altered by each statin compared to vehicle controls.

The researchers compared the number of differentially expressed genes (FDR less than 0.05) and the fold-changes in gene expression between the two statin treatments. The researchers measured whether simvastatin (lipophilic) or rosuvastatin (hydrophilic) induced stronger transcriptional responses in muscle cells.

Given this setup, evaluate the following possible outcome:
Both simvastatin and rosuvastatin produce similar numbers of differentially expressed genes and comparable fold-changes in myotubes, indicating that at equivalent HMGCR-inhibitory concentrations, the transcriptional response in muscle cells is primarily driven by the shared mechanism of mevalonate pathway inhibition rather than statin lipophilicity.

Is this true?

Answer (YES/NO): NO